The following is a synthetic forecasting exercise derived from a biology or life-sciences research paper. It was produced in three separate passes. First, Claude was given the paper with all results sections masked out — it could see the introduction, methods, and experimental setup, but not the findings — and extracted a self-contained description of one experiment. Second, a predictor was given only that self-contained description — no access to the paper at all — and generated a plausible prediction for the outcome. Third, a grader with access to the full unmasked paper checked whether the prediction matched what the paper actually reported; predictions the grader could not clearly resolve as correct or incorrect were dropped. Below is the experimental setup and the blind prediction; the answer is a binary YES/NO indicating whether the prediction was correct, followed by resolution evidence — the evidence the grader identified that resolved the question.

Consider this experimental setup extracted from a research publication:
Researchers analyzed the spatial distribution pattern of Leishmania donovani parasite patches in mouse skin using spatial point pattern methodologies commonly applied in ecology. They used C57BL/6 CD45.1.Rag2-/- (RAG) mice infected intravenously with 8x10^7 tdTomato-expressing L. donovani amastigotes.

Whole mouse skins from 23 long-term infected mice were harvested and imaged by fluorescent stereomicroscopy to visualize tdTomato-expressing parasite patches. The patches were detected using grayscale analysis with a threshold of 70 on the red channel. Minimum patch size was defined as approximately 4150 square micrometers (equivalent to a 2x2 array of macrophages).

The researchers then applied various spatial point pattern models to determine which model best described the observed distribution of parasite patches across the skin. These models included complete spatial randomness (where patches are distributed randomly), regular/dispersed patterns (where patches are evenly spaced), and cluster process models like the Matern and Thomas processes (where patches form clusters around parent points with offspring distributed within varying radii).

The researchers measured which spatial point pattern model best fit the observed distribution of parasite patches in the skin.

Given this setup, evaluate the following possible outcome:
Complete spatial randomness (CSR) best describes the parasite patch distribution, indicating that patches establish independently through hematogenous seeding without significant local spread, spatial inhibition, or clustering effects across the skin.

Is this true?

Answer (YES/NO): NO